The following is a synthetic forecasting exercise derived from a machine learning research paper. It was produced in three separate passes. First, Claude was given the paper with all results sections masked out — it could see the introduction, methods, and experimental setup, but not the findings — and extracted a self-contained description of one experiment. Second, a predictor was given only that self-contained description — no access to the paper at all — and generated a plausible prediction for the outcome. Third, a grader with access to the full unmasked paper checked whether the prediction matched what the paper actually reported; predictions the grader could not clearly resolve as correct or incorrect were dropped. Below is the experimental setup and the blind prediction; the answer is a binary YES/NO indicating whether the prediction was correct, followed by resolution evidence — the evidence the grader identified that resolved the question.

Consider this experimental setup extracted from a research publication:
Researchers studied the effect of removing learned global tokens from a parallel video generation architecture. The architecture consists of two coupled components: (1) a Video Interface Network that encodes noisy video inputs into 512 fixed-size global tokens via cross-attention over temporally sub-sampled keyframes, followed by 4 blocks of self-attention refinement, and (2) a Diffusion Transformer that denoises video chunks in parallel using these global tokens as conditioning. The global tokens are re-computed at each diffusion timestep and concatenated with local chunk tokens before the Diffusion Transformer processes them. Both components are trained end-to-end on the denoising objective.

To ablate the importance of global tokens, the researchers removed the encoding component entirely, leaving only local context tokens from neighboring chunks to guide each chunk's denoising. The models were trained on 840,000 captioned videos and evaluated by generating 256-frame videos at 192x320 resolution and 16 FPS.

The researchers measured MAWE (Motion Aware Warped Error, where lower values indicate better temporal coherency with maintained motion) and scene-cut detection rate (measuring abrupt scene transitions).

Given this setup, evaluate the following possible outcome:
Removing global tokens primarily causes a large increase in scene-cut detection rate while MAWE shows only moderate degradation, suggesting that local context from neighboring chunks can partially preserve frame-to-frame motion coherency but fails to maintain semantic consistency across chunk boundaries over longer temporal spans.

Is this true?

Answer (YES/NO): NO